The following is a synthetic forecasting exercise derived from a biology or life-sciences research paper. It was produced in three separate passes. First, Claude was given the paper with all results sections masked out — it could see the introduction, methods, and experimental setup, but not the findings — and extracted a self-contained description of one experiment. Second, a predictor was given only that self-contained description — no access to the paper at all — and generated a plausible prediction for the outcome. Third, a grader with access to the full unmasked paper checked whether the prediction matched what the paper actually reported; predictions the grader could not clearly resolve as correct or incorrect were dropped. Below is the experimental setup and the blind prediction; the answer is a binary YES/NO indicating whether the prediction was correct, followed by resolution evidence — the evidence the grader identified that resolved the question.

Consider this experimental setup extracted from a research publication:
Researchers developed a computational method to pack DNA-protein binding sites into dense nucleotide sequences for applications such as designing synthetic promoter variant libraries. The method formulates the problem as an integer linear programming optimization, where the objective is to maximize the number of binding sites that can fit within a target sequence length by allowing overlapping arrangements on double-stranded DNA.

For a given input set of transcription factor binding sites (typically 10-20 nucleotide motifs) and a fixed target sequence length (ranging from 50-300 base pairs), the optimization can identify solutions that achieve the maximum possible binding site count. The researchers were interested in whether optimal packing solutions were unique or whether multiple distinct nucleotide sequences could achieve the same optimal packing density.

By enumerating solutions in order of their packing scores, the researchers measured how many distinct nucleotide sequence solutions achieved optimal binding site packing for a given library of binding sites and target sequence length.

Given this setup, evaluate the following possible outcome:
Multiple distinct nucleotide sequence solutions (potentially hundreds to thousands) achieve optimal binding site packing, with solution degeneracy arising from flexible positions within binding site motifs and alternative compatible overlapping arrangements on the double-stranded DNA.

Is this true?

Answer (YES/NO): YES